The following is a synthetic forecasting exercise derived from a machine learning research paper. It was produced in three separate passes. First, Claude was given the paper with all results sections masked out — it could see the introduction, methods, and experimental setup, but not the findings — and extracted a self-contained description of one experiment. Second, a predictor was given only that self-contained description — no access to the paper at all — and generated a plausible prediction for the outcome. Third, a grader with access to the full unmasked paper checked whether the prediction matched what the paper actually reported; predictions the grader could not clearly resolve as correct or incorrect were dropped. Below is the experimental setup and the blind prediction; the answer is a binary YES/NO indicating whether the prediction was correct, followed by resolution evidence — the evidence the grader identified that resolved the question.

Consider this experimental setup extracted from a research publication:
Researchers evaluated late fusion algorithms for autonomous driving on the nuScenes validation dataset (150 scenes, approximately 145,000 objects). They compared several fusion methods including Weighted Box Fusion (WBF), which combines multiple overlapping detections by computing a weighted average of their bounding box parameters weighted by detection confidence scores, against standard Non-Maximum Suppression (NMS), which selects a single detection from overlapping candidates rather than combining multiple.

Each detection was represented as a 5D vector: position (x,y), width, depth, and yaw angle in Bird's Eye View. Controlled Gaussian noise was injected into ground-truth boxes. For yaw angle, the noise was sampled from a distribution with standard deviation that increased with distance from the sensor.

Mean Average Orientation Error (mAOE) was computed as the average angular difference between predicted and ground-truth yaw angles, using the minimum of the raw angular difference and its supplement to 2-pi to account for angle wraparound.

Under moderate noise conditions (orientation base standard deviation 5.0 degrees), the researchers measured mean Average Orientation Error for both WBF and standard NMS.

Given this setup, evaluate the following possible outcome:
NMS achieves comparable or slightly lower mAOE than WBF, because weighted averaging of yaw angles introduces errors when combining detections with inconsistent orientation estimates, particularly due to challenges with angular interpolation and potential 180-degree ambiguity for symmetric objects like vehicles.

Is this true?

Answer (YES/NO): NO